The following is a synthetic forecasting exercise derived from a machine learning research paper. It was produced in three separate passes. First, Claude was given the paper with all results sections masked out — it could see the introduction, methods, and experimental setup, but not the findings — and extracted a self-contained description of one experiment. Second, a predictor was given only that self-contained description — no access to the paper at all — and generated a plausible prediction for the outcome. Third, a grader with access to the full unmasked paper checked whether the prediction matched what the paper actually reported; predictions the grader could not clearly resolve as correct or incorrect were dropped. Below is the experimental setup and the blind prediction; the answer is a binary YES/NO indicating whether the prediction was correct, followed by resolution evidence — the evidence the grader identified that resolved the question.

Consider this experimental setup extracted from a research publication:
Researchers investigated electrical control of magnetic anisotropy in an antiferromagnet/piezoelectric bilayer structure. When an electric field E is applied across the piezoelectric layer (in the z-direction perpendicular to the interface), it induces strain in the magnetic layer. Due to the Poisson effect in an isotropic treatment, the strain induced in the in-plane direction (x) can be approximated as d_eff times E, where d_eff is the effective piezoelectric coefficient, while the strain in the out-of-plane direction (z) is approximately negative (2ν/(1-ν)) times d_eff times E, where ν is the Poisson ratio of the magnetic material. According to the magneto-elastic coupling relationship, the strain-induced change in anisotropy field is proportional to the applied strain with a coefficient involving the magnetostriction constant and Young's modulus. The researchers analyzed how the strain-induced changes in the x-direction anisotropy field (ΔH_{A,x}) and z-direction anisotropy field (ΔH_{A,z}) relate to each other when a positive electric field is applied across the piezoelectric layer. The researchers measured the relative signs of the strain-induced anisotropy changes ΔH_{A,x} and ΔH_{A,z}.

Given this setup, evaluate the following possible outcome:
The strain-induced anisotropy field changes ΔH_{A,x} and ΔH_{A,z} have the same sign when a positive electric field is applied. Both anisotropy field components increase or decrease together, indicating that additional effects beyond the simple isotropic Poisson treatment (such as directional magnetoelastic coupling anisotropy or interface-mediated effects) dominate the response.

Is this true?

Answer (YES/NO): NO